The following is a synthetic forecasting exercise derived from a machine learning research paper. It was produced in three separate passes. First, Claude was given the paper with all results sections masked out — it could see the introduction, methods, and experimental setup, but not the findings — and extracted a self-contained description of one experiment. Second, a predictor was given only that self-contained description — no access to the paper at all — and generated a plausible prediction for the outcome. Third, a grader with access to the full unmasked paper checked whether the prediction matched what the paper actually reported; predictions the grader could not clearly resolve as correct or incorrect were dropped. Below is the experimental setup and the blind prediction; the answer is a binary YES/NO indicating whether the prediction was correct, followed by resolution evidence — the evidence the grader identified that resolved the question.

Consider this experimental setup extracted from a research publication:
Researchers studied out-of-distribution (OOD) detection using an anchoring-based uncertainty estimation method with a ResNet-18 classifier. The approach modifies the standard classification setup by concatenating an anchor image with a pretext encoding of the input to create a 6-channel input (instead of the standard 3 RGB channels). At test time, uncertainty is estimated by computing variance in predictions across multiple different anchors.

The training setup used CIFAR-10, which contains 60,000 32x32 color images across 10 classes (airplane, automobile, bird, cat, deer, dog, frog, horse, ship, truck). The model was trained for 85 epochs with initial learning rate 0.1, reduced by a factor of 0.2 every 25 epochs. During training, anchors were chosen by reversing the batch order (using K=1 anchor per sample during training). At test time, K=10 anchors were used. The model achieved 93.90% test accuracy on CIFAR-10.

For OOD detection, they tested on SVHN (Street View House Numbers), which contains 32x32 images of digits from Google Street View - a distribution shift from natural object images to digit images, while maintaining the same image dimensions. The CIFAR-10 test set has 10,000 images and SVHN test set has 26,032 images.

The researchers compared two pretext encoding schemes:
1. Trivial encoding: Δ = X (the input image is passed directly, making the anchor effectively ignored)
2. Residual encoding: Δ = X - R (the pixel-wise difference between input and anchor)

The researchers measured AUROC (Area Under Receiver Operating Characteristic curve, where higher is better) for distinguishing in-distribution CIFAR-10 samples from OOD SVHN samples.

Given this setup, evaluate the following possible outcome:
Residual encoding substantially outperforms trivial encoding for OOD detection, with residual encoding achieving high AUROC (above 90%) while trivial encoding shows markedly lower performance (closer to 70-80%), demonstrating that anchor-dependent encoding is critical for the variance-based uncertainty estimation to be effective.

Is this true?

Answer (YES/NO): NO